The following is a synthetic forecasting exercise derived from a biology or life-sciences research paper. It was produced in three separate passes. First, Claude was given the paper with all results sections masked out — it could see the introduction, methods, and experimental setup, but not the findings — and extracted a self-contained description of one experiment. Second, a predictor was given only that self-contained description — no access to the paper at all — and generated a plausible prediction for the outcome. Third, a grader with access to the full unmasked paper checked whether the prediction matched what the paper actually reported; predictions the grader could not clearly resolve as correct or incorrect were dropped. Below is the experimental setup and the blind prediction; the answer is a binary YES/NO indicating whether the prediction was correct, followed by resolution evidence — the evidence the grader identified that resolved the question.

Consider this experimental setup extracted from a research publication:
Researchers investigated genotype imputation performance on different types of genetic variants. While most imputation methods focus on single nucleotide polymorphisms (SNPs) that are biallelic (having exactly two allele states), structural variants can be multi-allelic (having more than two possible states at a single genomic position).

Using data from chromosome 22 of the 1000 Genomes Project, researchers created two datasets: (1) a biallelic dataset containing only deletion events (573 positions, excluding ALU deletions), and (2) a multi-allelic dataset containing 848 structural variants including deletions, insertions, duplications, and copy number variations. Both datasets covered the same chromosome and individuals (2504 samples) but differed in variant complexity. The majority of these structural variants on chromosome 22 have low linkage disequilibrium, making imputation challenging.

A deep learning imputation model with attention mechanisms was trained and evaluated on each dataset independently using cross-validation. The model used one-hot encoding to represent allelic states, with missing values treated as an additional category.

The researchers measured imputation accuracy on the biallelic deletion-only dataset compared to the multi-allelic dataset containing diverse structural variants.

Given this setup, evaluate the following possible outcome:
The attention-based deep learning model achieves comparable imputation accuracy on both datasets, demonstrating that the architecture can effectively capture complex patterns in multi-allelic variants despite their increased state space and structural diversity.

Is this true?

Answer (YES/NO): NO